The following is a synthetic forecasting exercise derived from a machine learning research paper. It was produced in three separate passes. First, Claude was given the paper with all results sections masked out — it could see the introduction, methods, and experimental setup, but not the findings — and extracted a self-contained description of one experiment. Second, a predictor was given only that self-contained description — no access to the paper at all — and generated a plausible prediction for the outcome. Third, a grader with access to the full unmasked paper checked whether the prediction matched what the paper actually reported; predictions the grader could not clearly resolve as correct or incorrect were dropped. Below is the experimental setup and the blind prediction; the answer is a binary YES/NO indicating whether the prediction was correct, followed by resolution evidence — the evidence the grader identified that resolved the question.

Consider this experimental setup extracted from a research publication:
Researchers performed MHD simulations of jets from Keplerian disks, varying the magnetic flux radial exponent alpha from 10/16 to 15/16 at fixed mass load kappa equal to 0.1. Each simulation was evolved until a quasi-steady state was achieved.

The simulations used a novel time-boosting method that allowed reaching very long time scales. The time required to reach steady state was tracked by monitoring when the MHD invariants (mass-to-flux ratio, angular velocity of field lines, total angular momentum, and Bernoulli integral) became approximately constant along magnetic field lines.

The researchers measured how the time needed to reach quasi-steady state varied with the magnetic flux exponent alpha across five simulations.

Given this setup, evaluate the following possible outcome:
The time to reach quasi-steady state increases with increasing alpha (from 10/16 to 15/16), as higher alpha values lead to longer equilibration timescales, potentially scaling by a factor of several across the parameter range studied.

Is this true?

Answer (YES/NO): YES